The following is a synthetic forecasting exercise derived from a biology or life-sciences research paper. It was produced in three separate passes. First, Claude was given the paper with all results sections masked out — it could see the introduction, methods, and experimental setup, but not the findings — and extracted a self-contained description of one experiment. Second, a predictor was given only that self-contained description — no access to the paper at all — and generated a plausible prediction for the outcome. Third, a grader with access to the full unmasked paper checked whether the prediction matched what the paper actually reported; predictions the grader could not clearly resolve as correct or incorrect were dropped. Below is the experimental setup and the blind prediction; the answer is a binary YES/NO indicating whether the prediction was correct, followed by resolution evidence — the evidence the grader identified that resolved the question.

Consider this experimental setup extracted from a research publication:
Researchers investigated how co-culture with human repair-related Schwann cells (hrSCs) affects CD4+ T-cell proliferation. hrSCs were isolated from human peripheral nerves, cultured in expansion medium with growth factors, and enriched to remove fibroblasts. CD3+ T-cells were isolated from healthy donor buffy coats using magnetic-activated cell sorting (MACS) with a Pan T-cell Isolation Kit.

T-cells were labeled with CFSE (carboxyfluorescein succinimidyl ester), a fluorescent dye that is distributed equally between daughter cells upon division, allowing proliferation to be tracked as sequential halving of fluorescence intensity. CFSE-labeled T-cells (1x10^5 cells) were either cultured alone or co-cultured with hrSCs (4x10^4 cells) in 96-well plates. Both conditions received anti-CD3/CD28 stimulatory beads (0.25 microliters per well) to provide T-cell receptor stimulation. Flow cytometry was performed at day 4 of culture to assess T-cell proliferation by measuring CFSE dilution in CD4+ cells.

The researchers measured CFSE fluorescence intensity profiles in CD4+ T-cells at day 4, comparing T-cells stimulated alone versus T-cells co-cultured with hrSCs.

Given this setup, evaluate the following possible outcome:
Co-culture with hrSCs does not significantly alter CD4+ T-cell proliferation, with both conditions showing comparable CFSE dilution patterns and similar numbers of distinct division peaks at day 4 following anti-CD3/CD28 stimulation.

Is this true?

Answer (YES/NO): NO